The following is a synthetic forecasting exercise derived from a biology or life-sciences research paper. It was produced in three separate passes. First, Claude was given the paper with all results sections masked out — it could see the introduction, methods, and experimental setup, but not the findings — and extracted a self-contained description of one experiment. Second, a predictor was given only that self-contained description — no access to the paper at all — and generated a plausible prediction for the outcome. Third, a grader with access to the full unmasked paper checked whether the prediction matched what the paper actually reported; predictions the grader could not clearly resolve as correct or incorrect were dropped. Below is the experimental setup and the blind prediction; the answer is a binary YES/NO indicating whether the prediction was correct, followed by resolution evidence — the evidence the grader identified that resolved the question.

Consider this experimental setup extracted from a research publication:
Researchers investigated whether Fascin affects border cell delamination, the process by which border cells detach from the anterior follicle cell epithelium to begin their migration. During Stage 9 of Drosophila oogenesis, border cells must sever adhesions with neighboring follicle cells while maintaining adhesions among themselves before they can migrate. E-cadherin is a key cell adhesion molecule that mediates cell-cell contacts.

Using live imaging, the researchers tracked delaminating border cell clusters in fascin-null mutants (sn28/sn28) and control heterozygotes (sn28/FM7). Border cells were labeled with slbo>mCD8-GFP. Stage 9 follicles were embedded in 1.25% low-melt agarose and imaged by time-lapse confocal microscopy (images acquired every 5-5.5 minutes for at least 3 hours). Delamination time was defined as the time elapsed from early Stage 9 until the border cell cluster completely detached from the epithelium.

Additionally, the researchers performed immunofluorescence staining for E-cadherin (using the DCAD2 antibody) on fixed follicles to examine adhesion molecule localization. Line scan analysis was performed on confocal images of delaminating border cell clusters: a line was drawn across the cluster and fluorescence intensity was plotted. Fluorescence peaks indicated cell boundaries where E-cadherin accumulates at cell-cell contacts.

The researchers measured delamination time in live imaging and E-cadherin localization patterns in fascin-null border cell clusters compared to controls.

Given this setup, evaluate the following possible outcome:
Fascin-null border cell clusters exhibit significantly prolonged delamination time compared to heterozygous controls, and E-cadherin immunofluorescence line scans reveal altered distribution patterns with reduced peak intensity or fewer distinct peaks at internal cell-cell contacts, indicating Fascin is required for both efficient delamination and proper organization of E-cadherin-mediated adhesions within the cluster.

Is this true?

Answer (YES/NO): NO